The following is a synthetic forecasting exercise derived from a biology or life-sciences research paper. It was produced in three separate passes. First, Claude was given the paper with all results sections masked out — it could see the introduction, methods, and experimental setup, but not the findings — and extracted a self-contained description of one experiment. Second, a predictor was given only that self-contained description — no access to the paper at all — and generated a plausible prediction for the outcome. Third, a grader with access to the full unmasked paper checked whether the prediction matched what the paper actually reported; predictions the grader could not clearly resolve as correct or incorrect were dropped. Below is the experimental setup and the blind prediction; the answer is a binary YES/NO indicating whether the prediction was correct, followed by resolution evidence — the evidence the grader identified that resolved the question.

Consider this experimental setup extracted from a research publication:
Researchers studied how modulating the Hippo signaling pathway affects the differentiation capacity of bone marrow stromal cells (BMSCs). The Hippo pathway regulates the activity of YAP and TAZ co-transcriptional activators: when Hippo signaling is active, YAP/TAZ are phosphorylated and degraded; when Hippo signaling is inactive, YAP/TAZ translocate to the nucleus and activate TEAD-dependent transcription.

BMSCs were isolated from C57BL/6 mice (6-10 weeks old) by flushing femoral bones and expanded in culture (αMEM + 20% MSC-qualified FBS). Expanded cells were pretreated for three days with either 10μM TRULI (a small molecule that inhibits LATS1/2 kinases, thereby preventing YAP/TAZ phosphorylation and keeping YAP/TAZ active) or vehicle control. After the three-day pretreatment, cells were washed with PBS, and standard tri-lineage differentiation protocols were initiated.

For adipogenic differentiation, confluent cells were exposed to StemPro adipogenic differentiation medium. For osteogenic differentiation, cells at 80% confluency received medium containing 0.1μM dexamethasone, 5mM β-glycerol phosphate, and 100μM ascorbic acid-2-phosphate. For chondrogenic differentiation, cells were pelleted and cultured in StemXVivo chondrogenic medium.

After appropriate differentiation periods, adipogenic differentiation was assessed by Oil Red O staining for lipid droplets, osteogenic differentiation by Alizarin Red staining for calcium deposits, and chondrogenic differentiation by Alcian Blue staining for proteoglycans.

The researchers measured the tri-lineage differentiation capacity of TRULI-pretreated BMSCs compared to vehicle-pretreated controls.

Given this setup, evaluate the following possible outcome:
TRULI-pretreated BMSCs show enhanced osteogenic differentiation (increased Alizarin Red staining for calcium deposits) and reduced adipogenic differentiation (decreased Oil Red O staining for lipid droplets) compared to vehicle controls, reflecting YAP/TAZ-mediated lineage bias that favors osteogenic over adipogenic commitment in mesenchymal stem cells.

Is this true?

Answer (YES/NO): NO